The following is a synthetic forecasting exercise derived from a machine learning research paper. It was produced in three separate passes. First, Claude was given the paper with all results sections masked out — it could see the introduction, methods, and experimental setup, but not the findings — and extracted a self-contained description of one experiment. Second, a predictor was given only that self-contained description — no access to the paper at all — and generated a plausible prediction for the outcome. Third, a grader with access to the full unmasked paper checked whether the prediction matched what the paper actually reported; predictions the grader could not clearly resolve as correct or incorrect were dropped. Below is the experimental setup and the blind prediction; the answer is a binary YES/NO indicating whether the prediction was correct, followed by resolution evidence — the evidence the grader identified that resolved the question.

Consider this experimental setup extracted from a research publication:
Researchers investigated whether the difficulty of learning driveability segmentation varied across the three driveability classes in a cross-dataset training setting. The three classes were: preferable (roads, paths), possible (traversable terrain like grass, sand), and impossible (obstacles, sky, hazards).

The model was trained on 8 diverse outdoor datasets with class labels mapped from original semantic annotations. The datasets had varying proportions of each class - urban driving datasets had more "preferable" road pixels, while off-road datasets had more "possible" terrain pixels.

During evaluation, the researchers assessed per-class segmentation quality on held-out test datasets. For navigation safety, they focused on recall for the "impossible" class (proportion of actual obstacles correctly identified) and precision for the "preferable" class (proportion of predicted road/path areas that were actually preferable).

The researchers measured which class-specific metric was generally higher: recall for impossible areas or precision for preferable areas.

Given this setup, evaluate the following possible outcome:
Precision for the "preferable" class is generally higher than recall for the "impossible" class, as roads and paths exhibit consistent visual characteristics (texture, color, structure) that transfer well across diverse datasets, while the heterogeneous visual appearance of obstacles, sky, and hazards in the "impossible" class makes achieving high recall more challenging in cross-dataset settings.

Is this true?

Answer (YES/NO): NO